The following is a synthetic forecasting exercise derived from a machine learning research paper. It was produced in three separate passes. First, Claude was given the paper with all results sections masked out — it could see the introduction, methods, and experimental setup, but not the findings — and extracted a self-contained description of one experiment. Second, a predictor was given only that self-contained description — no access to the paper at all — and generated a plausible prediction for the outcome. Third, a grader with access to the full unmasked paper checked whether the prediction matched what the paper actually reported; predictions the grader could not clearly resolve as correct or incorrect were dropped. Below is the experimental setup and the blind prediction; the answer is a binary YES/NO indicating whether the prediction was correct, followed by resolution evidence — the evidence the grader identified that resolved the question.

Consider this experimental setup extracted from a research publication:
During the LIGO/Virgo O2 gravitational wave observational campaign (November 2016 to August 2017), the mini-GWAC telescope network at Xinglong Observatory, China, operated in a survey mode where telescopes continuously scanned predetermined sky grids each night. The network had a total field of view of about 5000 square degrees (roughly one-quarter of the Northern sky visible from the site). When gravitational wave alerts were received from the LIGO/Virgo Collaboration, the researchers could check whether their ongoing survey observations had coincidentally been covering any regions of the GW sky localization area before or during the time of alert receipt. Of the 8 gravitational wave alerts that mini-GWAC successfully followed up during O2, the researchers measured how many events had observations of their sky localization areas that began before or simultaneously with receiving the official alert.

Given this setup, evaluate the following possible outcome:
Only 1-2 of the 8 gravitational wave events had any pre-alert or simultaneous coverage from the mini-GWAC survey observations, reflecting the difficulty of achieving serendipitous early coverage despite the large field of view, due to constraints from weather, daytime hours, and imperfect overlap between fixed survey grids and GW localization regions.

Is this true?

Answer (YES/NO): NO